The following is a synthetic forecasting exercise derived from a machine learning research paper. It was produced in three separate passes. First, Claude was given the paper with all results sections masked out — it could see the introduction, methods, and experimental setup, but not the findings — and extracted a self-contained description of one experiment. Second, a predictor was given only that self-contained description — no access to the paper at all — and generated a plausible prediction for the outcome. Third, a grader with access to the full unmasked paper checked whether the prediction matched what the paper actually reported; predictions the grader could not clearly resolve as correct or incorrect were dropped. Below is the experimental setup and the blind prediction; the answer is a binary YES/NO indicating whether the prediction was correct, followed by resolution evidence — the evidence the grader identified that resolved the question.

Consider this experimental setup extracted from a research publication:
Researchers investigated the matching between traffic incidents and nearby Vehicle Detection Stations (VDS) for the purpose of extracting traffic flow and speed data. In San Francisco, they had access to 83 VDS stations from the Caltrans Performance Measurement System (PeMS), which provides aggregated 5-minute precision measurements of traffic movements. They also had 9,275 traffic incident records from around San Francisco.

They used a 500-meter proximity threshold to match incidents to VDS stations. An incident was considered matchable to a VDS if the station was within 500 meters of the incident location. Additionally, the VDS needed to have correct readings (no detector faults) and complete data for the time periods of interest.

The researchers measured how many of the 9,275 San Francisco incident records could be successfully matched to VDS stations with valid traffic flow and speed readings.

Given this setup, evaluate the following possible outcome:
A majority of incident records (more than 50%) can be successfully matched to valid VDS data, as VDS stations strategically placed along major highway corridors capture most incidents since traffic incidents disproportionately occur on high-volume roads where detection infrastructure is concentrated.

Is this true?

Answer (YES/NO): NO